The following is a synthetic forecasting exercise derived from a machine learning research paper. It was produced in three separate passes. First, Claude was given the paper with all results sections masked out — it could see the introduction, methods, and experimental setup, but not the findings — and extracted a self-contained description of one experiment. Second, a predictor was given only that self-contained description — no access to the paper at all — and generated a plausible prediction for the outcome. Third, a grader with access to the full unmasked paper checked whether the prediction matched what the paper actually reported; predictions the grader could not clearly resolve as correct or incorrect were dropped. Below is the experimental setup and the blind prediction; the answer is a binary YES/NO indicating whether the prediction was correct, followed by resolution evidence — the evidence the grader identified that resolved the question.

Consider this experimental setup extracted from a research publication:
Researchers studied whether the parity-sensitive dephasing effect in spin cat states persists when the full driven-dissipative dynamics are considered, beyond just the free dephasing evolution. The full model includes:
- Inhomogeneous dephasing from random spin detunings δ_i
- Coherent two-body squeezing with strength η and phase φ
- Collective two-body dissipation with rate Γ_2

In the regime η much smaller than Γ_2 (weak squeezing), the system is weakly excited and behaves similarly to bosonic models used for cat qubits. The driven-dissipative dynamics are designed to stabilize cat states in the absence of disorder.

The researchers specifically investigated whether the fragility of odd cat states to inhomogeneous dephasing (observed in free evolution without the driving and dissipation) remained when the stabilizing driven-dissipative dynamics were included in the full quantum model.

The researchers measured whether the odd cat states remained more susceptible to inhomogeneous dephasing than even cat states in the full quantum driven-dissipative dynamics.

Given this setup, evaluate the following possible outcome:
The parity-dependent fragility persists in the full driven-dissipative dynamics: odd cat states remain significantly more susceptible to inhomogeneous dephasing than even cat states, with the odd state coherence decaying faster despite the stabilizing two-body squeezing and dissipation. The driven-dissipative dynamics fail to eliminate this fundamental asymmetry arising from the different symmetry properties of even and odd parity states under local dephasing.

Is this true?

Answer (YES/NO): YES